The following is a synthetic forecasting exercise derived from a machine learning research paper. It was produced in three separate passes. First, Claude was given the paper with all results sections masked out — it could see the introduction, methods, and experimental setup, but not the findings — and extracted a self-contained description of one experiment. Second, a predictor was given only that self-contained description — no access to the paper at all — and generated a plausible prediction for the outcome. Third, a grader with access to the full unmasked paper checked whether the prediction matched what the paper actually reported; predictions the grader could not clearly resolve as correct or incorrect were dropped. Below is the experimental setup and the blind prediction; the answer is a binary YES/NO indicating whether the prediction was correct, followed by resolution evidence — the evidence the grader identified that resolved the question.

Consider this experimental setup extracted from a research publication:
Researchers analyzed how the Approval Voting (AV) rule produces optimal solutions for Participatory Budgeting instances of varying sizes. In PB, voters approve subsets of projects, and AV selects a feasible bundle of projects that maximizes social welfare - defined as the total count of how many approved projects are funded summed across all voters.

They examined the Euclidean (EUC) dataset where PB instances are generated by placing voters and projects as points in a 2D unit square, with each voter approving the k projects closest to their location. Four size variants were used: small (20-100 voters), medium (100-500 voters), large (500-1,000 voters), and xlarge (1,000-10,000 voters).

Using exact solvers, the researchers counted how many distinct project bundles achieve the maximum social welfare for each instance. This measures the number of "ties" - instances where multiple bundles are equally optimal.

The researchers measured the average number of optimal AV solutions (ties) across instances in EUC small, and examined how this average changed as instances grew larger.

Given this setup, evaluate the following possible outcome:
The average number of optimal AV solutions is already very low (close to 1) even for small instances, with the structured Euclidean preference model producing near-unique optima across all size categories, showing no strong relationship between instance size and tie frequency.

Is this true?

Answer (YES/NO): NO